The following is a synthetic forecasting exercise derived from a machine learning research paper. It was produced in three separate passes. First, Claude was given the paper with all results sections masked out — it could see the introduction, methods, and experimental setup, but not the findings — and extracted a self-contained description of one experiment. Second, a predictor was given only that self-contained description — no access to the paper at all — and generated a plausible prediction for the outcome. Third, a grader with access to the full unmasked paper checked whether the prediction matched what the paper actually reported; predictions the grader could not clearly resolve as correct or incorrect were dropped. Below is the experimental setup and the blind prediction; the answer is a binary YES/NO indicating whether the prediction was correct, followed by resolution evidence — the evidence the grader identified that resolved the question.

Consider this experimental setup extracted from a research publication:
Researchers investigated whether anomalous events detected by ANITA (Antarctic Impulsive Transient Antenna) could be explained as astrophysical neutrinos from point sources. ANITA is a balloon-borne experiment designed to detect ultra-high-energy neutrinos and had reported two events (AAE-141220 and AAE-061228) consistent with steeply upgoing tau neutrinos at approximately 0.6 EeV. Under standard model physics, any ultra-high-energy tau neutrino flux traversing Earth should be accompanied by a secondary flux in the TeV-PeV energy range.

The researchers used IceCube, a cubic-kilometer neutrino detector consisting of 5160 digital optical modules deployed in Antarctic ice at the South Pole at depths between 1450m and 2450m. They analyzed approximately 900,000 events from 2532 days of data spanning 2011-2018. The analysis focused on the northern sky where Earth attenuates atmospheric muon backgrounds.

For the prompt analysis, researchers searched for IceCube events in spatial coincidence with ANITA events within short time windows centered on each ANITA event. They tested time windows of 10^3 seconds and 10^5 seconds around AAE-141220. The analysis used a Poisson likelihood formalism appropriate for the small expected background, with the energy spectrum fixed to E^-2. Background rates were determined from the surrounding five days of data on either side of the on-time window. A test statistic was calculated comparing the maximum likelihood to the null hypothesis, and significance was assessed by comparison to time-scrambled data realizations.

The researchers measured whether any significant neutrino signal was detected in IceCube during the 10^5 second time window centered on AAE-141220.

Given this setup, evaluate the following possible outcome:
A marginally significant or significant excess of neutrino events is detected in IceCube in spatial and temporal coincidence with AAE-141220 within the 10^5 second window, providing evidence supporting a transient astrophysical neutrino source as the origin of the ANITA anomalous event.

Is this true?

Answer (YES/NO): NO